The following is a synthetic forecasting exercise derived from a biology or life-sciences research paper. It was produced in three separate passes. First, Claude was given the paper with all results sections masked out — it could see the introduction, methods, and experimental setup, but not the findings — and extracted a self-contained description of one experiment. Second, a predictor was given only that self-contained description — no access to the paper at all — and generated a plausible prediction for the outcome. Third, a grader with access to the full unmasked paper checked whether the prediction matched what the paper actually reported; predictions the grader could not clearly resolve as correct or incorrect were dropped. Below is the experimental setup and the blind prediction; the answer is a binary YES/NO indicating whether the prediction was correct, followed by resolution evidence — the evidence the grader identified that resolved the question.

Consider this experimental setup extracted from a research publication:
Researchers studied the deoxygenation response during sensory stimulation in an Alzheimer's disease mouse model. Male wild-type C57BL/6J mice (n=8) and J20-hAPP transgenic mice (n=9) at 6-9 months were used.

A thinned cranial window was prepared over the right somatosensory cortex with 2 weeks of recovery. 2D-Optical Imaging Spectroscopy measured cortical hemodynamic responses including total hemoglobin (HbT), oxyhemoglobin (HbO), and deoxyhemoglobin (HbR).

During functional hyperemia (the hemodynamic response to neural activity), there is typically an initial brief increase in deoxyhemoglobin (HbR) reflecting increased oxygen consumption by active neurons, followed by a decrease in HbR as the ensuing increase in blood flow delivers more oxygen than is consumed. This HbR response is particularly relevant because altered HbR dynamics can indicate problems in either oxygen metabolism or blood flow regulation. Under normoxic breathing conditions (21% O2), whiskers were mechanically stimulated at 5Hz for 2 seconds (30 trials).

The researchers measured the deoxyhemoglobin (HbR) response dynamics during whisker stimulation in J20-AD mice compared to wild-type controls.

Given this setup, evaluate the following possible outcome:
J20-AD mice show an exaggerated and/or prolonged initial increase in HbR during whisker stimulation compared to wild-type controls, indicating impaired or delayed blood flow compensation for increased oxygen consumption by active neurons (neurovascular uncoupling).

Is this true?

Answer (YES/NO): NO